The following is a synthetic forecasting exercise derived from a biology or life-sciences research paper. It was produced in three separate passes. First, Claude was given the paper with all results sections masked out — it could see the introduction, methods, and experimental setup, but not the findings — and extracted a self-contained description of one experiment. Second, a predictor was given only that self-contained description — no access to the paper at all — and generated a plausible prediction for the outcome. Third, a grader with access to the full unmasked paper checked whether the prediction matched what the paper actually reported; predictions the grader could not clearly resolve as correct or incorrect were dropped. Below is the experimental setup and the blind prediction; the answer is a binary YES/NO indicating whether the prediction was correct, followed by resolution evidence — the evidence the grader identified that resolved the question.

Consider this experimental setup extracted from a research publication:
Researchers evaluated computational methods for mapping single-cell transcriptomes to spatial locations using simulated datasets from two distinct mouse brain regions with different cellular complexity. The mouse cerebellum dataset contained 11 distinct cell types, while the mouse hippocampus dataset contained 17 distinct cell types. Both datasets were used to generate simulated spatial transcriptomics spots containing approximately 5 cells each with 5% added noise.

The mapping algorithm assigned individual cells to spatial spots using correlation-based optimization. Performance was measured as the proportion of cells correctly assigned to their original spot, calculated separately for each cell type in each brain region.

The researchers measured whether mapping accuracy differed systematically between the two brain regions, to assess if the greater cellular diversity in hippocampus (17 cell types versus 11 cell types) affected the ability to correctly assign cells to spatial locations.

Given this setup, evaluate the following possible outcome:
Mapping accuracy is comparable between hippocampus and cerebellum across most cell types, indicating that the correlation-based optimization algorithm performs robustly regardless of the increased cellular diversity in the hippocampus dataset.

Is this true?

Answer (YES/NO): YES